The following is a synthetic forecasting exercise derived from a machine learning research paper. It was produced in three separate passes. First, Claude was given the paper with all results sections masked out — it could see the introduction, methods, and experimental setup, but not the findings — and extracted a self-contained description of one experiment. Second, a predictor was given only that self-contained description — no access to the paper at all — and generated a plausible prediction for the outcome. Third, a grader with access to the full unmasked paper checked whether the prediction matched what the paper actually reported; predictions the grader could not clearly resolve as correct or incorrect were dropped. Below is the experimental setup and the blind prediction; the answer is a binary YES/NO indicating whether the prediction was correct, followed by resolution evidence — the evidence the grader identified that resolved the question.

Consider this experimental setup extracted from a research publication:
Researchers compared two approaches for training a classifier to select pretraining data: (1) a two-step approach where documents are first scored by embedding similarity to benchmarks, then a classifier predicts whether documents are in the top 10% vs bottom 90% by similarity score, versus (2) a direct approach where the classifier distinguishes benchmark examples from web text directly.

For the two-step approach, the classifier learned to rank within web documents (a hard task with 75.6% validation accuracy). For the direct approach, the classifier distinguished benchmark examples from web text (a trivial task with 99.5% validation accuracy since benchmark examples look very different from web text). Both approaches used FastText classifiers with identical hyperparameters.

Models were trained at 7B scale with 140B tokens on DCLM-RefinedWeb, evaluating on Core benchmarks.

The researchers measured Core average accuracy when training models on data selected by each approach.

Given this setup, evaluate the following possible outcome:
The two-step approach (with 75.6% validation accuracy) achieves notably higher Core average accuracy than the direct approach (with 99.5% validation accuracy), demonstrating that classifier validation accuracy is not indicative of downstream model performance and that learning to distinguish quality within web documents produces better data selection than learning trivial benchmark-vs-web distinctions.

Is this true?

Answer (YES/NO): YES